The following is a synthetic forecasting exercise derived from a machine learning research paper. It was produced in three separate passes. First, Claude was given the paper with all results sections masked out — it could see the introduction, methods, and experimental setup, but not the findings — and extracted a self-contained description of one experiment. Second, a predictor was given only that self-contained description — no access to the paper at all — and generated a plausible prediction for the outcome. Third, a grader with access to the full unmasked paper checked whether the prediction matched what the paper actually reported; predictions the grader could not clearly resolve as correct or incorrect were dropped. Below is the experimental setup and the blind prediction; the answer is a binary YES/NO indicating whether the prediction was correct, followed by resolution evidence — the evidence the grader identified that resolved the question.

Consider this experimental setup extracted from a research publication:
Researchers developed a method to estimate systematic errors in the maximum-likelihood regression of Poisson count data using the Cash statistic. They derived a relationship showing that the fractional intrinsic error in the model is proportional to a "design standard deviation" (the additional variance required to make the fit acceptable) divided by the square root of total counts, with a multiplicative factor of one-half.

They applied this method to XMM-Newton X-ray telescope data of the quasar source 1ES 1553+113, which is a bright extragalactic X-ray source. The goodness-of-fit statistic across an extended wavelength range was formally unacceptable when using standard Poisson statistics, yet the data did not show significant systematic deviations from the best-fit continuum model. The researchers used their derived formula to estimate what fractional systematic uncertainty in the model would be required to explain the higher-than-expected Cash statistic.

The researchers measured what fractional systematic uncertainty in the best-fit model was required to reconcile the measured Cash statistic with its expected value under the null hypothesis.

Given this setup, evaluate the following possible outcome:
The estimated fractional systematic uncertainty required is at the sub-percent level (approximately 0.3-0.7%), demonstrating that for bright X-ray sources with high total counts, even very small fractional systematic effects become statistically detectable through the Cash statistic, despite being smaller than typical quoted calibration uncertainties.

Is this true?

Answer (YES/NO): NO